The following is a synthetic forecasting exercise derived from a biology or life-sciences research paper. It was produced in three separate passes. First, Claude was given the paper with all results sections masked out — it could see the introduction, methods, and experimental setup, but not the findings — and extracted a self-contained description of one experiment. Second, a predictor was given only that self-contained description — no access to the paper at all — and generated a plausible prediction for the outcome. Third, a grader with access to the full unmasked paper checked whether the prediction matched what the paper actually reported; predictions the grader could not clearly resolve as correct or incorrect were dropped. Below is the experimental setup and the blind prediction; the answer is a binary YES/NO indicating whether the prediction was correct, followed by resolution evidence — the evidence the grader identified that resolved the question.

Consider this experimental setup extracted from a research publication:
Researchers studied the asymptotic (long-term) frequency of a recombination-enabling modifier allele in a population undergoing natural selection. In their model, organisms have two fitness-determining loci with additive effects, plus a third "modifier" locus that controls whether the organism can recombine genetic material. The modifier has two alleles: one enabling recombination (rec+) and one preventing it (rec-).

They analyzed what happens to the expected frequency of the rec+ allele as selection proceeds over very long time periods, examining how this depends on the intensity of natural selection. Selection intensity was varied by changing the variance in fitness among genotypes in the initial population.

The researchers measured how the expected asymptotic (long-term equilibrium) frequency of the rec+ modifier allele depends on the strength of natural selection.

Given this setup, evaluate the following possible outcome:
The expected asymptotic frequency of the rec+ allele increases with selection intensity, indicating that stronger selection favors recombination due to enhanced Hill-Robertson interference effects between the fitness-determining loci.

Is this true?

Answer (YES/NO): NO